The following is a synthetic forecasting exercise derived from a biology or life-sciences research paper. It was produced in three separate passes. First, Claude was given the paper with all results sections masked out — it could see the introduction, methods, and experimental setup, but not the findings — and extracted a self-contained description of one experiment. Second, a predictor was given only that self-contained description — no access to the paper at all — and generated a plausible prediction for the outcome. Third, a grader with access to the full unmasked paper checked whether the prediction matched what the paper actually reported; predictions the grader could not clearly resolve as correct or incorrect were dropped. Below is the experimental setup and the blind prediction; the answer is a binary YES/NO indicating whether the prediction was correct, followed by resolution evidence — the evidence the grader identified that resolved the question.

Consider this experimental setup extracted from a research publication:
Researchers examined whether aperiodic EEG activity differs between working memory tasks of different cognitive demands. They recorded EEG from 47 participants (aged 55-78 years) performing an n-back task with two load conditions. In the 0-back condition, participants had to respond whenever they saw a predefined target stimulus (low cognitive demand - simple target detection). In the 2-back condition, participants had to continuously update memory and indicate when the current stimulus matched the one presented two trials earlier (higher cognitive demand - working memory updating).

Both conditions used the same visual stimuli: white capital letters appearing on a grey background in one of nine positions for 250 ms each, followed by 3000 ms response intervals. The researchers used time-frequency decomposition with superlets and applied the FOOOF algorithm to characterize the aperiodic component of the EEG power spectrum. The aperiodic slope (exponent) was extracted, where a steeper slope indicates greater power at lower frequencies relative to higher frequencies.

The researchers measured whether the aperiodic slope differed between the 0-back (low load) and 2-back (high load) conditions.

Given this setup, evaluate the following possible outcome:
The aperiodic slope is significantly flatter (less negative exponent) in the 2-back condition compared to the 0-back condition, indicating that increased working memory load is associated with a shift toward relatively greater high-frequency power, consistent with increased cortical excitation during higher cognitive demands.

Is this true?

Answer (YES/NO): NO